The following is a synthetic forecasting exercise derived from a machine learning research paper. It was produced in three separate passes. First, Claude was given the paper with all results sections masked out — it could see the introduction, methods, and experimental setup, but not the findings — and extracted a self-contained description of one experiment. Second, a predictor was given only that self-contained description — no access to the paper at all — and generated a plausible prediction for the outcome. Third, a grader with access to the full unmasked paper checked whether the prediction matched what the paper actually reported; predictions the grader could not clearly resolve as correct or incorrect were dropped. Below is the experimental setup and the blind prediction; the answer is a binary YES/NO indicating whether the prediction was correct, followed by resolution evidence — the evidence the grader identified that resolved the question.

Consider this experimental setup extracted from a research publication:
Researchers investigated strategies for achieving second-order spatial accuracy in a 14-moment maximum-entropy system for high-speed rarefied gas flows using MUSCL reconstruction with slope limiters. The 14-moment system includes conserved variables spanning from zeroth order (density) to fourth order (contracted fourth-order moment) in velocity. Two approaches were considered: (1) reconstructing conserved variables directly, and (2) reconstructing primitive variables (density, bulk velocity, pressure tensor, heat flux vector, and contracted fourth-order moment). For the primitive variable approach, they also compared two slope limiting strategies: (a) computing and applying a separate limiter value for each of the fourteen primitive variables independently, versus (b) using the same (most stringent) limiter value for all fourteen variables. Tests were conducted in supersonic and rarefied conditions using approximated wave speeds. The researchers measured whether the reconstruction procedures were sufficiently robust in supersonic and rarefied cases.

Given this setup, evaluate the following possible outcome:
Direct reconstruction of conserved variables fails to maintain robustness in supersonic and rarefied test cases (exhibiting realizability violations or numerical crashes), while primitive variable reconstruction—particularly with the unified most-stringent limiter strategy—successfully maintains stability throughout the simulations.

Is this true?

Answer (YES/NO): NO